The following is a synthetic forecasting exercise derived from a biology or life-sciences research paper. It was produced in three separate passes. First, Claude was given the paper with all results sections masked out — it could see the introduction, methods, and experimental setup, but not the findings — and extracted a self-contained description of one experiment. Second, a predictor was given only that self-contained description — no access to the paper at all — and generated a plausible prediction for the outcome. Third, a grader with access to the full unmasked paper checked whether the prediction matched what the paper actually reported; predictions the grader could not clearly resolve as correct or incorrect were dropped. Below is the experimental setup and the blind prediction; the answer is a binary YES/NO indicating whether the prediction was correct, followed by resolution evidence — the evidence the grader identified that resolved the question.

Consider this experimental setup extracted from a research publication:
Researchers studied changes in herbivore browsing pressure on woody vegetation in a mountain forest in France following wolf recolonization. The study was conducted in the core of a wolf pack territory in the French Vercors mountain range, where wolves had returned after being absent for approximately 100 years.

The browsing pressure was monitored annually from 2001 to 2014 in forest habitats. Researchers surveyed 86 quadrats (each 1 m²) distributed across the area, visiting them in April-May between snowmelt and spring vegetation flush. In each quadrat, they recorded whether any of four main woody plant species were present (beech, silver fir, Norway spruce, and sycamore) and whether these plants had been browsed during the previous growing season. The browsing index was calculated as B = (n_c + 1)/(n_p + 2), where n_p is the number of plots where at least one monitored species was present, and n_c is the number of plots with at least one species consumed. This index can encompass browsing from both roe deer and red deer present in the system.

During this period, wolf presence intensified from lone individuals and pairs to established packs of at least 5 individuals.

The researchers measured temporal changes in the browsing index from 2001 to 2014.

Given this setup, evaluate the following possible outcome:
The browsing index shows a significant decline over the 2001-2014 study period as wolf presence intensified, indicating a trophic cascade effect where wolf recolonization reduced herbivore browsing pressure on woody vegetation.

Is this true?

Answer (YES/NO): NO